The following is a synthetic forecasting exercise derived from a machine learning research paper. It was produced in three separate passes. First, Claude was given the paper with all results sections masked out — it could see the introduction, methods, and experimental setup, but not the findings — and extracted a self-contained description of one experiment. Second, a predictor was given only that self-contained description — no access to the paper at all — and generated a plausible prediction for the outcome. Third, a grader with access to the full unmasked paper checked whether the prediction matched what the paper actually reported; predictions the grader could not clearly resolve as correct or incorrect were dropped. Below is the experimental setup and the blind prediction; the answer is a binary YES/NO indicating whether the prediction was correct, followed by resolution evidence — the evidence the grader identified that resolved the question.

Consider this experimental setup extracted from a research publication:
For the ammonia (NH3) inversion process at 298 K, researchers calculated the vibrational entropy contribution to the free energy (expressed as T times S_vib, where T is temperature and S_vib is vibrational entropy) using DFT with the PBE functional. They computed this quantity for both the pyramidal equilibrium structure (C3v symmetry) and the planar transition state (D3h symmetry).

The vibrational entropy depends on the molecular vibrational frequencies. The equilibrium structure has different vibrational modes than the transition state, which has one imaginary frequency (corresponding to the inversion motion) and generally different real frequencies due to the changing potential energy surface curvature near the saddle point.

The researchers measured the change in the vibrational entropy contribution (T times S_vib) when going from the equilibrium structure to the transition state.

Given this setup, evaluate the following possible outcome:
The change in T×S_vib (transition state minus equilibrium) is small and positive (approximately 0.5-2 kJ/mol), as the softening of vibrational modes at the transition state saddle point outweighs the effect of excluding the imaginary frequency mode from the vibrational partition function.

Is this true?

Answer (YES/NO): NO